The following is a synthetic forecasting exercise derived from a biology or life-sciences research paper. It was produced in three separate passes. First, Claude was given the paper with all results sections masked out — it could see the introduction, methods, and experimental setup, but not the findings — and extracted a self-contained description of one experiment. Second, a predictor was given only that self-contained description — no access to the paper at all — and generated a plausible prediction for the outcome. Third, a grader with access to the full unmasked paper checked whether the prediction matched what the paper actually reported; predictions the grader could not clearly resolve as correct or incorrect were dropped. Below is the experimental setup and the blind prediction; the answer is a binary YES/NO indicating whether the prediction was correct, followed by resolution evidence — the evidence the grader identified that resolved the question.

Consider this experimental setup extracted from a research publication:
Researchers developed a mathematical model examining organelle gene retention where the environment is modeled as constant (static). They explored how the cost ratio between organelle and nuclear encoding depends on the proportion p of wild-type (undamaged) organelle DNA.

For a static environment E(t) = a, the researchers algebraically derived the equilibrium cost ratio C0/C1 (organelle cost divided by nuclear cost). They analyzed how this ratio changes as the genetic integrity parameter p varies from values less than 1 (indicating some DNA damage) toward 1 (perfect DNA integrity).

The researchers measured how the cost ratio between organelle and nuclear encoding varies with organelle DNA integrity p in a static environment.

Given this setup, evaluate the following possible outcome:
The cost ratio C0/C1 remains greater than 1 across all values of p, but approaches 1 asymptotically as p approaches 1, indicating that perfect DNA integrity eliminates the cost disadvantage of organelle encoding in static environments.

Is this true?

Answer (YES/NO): NO